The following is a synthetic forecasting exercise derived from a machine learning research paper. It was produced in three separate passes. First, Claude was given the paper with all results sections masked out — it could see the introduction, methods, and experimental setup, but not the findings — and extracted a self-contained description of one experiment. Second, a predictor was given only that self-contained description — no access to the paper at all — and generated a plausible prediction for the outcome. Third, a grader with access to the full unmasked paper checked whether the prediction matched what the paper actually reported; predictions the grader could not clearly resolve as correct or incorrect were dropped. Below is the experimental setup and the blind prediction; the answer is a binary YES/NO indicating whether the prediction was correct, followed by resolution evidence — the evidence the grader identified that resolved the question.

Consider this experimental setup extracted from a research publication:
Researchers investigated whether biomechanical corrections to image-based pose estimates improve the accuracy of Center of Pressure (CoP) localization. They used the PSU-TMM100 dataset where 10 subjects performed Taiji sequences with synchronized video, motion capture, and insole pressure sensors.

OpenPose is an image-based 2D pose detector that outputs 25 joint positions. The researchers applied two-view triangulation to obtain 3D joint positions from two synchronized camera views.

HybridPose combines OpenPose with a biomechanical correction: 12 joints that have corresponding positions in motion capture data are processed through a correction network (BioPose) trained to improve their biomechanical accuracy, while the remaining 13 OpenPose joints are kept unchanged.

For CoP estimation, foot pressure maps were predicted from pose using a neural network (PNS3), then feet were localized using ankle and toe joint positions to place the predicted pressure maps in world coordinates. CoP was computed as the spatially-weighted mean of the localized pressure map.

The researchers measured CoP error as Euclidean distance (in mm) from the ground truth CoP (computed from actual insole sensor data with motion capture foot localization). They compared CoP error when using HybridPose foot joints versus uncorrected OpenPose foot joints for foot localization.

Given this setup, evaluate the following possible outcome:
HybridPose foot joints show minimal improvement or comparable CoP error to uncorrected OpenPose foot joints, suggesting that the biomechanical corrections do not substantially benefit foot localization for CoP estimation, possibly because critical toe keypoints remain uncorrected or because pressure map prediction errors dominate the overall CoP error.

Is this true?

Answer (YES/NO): NO